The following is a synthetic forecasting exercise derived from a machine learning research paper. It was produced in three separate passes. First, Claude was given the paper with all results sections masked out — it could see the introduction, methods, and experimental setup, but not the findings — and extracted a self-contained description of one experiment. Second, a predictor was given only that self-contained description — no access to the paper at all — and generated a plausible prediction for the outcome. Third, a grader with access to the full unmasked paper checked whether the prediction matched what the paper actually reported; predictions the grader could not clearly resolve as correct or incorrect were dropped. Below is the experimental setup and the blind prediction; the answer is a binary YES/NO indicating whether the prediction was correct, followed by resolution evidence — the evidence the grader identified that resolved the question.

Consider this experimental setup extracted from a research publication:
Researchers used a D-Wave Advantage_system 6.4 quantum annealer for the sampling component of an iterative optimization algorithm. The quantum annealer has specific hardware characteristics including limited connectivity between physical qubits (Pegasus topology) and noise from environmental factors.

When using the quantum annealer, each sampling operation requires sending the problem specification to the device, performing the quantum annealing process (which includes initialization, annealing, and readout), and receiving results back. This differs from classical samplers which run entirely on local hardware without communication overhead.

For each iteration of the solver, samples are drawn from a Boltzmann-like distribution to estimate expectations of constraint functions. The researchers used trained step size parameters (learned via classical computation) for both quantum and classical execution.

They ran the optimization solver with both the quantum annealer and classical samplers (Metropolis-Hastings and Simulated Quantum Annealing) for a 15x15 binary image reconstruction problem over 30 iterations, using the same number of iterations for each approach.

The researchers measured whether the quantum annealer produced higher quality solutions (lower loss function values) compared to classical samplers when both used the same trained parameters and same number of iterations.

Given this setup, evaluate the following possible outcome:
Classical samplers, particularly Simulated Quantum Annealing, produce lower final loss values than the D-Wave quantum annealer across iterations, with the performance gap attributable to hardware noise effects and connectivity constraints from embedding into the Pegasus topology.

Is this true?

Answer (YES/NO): NO